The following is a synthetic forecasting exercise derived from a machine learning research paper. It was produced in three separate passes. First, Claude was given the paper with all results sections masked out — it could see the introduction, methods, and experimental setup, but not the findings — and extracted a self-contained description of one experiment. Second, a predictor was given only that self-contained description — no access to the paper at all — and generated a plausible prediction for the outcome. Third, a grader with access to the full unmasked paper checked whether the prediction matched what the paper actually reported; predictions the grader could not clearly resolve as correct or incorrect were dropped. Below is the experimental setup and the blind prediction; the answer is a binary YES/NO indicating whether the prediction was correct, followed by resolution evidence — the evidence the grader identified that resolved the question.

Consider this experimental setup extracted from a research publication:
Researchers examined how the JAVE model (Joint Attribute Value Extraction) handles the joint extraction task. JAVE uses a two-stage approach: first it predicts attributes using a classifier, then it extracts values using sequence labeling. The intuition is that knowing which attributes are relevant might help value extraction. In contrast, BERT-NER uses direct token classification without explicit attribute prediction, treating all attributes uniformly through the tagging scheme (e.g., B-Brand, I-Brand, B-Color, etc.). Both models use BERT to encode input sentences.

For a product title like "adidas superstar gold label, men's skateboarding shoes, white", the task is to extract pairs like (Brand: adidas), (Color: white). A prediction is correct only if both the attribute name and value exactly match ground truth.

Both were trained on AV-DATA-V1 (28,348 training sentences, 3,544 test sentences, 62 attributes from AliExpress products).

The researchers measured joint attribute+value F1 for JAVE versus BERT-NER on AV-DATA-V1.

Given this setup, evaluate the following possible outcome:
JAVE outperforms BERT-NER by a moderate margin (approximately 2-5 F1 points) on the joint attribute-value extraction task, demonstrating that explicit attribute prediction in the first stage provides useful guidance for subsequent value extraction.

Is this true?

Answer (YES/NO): NO